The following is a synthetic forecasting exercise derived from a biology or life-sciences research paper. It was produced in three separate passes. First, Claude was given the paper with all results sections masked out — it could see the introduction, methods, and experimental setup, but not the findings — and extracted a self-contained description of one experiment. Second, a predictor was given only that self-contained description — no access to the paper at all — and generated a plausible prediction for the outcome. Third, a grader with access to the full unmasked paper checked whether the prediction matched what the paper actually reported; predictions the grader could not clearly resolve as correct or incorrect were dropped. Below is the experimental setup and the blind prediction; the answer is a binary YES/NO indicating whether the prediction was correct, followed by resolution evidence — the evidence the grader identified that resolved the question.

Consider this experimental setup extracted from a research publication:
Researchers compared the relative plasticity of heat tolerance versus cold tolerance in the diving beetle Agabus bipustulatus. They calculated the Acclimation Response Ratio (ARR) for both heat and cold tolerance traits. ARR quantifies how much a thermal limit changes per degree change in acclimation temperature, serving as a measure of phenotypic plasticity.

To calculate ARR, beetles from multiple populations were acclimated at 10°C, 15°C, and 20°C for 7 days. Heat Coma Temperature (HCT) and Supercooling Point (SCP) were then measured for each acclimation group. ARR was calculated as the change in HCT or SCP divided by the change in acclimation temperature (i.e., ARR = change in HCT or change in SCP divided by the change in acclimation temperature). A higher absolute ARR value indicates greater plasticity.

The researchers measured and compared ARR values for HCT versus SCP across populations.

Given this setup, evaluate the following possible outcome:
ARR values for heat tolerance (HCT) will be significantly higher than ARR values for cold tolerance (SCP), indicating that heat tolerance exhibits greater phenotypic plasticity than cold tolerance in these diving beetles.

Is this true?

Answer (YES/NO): NO